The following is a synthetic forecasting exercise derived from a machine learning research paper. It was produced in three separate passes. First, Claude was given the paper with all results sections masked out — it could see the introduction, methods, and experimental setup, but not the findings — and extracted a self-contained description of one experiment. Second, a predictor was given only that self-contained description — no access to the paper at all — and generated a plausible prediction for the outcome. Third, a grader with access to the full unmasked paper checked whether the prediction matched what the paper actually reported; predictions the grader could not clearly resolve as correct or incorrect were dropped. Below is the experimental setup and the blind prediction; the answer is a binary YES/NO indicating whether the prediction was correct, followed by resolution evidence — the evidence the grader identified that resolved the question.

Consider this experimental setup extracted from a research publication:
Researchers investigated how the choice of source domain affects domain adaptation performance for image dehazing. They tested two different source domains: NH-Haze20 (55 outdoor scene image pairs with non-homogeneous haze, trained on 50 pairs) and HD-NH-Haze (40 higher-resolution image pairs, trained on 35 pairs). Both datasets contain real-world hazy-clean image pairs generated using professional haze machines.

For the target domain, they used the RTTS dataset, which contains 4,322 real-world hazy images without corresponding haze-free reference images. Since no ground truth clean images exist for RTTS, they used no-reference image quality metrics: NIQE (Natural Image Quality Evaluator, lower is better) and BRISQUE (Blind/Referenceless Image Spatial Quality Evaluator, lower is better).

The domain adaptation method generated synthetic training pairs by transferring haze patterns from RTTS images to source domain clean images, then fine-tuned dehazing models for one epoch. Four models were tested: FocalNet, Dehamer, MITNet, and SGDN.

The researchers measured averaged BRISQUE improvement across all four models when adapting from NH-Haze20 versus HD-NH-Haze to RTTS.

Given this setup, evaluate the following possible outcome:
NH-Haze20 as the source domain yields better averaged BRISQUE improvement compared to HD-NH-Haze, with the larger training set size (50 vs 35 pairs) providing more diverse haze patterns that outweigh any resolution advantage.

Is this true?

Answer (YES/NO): YES